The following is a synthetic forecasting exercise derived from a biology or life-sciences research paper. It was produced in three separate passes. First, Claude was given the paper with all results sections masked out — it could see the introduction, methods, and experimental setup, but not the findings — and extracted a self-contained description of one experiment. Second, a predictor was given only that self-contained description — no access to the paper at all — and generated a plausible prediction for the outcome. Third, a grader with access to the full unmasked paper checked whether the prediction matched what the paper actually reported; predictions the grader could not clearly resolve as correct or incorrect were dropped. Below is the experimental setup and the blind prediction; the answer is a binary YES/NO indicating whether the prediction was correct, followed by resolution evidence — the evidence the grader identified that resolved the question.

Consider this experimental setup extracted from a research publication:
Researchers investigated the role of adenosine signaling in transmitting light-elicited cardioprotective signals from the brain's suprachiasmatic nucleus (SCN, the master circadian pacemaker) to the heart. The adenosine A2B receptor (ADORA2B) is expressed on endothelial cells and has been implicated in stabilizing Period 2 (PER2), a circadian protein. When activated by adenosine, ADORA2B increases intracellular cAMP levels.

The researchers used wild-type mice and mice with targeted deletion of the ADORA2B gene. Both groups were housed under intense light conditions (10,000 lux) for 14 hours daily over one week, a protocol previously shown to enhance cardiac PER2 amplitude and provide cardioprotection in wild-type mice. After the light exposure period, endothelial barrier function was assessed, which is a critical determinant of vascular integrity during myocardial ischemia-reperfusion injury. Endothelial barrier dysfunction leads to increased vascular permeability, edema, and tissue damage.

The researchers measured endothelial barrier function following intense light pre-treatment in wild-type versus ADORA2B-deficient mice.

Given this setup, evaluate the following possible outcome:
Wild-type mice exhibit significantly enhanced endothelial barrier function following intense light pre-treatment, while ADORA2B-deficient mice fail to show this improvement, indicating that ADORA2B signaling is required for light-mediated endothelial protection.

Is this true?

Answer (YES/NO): YES